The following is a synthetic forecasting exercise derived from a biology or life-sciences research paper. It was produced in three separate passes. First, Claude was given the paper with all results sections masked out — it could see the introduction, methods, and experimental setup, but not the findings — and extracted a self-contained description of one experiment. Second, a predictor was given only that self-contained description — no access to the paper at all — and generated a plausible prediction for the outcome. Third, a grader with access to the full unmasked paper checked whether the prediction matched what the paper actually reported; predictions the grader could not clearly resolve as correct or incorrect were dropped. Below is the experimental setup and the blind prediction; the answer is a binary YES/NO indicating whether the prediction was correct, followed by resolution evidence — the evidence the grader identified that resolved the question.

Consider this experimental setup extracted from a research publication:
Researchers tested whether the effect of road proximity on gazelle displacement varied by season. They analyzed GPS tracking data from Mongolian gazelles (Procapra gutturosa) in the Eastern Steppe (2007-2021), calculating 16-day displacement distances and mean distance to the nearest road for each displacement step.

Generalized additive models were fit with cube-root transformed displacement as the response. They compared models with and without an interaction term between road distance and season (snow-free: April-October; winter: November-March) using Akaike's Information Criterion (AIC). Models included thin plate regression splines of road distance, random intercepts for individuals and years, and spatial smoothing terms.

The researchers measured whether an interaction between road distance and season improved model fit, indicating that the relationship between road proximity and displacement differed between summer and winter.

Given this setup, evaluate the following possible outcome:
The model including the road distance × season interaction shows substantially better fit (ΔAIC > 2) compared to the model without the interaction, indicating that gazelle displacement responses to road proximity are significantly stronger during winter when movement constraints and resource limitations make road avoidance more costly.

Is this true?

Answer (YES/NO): NO